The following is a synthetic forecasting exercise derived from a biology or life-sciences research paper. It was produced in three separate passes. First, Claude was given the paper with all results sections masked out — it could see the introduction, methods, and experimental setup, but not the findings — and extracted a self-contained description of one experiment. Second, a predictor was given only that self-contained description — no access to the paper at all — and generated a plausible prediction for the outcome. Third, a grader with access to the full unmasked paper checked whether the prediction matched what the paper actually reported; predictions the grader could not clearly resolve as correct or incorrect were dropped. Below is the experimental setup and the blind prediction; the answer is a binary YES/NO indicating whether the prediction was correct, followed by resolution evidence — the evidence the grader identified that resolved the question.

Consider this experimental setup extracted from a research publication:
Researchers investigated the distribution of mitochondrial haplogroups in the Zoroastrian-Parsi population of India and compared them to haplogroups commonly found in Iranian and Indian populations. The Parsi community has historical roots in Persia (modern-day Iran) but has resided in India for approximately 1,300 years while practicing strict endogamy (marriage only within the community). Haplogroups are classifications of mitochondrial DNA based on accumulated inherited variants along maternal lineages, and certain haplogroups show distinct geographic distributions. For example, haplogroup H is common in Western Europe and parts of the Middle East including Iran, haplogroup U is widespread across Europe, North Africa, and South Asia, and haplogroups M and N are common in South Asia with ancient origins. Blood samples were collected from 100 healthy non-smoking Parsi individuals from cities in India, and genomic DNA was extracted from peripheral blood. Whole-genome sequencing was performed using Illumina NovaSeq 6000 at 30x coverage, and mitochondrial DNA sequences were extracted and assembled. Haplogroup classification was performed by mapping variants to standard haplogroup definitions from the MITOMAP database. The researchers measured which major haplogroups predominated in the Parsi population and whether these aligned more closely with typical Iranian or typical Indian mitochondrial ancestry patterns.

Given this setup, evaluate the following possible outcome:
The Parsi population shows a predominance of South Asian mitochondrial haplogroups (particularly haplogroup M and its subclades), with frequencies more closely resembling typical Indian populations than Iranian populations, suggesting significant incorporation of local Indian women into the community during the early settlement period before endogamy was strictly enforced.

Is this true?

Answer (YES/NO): NO